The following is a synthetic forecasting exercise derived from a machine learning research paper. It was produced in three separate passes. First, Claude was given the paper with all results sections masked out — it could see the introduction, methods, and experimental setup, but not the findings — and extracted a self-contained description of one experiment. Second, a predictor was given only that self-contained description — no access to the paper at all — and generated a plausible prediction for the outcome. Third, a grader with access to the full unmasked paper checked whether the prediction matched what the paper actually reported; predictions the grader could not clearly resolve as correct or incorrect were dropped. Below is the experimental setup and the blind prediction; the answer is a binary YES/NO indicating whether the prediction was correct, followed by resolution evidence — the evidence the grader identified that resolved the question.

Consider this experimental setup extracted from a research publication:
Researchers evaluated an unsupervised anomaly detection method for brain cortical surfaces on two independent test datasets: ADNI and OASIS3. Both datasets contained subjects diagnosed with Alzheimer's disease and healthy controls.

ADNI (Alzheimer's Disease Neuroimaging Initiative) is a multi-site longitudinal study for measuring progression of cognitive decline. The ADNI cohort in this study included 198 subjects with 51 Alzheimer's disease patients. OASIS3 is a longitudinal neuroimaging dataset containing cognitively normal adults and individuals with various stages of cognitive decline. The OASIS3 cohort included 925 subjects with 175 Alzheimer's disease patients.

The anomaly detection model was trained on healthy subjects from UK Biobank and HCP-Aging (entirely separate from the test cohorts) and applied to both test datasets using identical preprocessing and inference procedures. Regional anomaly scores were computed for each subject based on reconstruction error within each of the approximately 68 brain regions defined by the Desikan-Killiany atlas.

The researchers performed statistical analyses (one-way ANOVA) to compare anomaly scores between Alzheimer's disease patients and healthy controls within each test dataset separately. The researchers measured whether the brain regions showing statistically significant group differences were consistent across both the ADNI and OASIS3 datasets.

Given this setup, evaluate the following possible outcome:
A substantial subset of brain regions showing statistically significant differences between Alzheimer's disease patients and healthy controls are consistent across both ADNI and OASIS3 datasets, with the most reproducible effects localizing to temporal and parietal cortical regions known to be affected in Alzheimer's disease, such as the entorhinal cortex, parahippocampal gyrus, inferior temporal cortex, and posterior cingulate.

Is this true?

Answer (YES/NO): NO